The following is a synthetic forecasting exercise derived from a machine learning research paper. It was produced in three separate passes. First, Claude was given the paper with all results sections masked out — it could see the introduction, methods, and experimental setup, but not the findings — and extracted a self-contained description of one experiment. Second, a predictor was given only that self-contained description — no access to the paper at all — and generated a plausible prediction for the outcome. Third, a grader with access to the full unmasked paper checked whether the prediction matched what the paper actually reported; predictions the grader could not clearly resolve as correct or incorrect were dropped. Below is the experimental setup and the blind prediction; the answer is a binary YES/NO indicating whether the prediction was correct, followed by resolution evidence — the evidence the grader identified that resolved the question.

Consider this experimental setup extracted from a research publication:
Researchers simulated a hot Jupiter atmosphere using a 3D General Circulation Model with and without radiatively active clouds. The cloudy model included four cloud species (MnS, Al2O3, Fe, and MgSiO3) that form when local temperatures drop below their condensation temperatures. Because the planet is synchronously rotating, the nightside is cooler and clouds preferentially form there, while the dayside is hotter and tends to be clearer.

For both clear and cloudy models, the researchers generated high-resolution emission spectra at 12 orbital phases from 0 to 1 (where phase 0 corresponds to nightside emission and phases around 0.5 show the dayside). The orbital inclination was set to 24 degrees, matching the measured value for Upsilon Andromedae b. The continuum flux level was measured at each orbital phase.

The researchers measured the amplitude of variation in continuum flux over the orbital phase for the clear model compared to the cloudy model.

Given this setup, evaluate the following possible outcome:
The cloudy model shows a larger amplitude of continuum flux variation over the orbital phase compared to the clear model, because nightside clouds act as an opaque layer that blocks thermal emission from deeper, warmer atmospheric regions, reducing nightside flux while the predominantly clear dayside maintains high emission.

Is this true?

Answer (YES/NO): YES